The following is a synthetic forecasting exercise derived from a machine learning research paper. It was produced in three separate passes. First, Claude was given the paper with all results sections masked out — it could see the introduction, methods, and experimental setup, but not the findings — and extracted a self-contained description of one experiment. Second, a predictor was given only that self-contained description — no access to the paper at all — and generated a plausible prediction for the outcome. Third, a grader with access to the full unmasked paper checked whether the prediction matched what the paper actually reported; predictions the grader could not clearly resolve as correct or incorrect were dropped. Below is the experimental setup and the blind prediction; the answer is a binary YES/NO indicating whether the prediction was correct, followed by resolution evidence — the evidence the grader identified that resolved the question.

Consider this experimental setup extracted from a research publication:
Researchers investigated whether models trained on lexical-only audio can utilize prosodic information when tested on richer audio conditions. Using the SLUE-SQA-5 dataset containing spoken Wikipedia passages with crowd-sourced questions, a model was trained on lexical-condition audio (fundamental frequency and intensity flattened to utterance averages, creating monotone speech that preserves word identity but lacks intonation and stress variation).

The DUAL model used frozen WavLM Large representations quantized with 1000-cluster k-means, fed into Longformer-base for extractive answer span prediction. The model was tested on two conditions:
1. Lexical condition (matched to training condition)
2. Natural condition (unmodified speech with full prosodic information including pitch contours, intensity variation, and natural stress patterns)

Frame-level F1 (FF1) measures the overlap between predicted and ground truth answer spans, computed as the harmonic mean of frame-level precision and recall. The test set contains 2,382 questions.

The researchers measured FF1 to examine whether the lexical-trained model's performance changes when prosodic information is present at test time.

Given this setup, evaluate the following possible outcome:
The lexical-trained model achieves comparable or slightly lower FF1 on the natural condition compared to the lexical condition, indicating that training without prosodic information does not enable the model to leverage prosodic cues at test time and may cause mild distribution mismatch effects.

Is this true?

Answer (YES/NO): YES